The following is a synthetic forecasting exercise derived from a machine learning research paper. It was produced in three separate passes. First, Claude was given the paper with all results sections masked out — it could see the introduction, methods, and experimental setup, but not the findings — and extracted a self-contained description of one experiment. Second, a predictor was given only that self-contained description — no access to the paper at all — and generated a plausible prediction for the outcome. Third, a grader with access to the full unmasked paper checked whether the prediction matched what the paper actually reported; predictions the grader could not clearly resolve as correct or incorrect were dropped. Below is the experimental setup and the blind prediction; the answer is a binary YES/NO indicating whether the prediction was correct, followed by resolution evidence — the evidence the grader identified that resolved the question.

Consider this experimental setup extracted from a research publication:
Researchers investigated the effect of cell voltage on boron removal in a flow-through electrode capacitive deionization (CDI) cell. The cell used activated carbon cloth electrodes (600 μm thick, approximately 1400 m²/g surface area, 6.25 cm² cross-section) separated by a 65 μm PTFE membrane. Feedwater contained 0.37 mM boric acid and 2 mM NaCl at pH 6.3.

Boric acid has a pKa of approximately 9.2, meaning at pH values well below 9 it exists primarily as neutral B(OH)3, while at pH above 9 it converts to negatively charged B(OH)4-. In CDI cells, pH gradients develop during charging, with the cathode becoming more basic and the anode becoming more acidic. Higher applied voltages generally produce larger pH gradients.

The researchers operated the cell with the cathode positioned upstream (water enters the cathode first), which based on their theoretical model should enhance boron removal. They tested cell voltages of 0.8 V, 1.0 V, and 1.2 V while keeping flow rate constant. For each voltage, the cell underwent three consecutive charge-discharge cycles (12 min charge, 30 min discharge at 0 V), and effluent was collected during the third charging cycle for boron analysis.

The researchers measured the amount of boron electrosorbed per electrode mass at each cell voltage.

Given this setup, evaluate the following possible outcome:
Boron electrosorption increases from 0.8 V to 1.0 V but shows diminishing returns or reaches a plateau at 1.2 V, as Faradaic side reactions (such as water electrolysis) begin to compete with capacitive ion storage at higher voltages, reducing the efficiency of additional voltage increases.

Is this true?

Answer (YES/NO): NO